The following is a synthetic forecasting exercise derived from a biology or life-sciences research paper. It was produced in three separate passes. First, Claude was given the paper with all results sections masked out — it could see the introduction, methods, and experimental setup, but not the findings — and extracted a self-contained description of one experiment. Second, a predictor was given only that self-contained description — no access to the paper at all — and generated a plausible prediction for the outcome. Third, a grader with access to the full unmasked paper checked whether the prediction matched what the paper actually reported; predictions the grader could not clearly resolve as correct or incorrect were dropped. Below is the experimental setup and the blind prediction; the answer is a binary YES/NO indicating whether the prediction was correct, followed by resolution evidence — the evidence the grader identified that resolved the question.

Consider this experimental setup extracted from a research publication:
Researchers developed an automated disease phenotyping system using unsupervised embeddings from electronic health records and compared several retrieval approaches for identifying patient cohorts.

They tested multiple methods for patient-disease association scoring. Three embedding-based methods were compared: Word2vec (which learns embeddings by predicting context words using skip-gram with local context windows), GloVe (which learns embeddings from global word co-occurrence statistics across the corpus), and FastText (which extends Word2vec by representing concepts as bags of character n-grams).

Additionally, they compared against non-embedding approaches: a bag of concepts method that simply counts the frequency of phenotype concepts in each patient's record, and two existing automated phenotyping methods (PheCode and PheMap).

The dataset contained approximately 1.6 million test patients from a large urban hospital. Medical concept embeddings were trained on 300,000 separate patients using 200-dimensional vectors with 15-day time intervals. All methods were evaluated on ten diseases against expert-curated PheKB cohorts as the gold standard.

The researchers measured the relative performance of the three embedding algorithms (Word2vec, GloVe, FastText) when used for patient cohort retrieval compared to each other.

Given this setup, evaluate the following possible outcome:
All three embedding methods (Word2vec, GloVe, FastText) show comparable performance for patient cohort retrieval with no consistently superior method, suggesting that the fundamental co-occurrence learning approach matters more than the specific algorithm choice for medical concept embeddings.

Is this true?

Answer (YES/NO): NO